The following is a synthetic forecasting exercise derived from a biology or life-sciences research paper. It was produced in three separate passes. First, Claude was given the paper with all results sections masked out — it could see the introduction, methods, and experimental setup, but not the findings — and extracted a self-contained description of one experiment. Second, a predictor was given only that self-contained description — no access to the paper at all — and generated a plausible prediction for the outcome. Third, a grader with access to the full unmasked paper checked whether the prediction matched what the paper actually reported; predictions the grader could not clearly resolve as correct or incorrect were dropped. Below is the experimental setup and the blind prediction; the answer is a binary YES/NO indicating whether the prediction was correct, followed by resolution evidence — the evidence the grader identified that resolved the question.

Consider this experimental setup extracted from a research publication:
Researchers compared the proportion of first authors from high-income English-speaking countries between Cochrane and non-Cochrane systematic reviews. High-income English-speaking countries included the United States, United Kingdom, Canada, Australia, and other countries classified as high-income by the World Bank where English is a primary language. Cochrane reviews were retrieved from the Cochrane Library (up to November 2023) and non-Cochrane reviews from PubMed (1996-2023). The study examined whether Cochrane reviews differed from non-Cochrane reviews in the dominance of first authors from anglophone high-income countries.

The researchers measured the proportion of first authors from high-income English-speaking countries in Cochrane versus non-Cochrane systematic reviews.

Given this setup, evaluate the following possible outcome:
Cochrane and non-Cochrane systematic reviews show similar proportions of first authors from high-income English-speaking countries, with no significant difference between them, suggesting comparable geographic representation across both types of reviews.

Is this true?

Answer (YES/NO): NO